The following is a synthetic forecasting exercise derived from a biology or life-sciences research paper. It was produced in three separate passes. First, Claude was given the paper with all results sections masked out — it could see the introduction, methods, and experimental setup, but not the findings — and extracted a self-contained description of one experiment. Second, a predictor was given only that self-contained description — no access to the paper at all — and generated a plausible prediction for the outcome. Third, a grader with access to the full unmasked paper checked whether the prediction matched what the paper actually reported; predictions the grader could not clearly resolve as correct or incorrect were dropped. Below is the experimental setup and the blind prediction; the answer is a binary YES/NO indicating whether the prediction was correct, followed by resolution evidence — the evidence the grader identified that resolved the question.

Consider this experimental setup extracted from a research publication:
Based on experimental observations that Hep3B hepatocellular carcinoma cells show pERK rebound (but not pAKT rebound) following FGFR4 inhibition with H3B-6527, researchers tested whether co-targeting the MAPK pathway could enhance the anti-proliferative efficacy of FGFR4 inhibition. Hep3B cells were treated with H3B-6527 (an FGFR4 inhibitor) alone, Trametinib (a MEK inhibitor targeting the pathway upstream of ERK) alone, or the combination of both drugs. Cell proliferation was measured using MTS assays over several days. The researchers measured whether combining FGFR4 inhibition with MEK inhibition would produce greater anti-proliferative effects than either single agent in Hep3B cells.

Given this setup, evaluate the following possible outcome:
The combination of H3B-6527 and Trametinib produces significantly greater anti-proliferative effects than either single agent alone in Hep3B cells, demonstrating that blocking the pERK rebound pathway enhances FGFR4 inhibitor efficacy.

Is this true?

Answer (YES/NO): YES